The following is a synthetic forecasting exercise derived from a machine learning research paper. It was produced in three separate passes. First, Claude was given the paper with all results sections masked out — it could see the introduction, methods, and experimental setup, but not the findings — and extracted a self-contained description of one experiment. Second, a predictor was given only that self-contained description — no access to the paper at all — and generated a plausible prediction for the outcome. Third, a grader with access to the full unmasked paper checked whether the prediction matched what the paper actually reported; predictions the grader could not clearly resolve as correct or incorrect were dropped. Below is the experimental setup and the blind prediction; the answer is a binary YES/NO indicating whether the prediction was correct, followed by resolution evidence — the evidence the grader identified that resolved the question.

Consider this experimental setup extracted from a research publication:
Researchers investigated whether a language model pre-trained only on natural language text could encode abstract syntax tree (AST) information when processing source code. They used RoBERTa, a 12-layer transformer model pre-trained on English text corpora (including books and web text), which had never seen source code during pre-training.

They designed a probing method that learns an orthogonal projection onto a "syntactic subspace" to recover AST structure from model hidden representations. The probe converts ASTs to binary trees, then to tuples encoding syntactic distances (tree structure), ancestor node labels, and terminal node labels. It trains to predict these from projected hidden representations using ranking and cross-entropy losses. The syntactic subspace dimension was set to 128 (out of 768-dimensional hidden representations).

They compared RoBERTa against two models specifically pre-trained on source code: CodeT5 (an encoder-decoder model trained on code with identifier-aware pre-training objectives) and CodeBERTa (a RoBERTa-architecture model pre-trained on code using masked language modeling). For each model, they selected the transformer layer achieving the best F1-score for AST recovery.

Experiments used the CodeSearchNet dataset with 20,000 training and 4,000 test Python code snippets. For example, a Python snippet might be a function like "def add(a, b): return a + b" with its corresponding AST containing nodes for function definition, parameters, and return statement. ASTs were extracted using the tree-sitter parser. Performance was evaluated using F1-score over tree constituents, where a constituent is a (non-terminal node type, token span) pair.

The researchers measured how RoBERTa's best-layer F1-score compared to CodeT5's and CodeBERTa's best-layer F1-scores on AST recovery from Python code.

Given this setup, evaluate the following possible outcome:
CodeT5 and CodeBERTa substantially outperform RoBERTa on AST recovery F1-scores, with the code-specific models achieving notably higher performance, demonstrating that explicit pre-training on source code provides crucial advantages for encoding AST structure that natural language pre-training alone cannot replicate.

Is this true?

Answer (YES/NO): NO